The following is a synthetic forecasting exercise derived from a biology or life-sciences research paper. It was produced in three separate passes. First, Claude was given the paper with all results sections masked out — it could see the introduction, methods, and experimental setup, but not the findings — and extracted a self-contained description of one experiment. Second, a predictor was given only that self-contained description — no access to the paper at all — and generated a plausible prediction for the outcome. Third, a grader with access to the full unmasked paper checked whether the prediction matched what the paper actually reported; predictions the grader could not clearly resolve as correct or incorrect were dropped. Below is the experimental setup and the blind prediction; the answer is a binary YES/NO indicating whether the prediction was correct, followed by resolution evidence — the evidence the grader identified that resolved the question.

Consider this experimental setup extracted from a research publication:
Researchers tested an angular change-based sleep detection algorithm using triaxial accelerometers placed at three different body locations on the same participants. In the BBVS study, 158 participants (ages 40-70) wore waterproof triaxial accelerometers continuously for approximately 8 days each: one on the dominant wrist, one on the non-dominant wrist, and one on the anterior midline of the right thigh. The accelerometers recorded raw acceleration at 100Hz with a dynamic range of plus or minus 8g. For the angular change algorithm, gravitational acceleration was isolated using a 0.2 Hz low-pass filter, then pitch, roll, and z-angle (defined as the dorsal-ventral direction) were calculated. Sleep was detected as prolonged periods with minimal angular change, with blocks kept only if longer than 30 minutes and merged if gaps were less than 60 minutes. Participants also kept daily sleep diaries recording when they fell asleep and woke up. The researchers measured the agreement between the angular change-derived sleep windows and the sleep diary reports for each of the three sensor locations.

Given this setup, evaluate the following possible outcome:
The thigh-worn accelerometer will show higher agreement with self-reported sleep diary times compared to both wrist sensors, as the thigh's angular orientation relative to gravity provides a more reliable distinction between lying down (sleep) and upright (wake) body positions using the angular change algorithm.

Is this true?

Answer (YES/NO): NO